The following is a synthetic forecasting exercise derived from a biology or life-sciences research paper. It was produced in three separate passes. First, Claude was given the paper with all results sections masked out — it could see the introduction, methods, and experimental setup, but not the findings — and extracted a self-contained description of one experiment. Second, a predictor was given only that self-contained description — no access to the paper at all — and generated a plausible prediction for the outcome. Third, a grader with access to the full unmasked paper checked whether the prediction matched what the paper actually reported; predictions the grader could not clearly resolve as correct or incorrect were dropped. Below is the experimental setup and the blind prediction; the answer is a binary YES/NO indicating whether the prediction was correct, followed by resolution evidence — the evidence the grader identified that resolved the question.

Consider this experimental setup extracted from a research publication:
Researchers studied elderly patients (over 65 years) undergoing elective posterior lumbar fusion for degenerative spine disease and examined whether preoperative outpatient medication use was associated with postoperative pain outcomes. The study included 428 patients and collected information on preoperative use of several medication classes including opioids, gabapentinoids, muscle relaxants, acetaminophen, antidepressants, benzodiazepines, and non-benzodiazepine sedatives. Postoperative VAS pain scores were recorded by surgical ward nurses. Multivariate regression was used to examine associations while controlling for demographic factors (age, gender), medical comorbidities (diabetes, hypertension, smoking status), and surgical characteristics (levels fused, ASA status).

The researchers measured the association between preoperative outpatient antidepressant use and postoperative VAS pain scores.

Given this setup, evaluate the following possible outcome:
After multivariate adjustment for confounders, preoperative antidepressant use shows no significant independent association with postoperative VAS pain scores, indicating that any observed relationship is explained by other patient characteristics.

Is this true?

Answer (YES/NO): NO